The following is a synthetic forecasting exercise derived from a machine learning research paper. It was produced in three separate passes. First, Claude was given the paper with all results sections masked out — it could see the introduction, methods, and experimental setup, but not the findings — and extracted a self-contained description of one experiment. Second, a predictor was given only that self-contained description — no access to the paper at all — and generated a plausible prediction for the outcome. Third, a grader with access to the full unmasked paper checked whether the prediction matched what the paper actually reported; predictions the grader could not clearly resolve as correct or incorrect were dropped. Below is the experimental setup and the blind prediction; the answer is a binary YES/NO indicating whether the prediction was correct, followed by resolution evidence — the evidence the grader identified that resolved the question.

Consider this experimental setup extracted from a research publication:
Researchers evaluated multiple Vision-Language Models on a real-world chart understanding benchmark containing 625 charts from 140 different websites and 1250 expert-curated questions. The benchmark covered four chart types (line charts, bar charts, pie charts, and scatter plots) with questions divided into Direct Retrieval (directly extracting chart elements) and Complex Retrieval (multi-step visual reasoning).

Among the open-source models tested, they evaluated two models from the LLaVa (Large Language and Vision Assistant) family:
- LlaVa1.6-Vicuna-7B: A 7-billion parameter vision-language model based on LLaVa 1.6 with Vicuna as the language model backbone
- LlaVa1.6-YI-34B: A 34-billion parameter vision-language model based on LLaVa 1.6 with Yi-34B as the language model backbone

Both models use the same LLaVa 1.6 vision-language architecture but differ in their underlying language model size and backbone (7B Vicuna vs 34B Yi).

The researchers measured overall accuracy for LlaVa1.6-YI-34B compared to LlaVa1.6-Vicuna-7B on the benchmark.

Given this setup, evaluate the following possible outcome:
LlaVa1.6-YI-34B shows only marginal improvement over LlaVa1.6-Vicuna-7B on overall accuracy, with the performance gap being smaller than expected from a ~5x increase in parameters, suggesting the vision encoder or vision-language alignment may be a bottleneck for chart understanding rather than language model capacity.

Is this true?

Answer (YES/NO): NO